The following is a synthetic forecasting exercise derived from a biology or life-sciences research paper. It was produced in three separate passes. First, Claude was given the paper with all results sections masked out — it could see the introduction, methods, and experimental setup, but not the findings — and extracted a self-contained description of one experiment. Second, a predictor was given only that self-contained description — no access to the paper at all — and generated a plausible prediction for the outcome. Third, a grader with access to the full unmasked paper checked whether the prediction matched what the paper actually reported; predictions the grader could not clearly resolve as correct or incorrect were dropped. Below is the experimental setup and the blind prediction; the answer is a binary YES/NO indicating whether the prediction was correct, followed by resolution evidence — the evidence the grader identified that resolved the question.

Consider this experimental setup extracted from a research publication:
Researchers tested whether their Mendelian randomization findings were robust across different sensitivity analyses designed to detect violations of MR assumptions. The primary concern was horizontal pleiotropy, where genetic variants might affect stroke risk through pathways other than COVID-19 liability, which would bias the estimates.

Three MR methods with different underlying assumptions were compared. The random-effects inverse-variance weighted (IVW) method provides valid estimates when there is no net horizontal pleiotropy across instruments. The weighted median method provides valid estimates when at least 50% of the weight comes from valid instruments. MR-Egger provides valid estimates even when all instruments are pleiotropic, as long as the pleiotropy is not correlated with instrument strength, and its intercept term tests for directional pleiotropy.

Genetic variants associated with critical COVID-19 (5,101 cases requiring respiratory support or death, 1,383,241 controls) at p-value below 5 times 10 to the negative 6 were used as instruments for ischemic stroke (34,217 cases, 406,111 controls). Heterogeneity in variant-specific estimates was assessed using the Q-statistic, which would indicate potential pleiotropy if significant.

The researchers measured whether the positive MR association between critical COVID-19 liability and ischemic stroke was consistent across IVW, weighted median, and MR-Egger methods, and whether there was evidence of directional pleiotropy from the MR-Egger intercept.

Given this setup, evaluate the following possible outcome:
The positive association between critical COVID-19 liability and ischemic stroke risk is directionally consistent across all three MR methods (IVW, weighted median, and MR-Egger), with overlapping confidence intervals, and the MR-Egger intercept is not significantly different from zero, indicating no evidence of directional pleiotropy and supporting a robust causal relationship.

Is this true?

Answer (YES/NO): YES